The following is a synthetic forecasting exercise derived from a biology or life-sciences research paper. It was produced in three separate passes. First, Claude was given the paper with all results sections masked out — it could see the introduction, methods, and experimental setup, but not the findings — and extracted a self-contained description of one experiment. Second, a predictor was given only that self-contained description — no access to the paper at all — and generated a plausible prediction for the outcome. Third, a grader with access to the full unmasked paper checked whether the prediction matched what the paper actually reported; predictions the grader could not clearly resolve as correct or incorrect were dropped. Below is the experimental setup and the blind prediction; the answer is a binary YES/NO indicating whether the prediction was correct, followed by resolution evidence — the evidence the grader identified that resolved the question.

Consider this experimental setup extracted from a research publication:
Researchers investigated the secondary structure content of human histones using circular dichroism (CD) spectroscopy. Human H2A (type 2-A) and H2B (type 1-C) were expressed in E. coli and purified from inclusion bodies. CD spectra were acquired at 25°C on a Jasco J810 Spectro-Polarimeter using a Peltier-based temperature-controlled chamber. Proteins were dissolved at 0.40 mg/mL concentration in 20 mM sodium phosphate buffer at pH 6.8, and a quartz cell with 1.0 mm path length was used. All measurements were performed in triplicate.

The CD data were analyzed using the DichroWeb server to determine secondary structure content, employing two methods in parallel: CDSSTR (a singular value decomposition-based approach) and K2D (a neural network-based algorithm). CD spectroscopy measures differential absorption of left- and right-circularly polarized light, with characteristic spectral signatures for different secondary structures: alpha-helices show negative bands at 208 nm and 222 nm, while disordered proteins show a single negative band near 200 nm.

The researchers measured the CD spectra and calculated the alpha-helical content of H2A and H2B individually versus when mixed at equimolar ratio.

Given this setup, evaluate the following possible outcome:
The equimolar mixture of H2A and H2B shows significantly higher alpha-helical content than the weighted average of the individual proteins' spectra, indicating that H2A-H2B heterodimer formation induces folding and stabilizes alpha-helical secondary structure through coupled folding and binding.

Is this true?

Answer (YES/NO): YES